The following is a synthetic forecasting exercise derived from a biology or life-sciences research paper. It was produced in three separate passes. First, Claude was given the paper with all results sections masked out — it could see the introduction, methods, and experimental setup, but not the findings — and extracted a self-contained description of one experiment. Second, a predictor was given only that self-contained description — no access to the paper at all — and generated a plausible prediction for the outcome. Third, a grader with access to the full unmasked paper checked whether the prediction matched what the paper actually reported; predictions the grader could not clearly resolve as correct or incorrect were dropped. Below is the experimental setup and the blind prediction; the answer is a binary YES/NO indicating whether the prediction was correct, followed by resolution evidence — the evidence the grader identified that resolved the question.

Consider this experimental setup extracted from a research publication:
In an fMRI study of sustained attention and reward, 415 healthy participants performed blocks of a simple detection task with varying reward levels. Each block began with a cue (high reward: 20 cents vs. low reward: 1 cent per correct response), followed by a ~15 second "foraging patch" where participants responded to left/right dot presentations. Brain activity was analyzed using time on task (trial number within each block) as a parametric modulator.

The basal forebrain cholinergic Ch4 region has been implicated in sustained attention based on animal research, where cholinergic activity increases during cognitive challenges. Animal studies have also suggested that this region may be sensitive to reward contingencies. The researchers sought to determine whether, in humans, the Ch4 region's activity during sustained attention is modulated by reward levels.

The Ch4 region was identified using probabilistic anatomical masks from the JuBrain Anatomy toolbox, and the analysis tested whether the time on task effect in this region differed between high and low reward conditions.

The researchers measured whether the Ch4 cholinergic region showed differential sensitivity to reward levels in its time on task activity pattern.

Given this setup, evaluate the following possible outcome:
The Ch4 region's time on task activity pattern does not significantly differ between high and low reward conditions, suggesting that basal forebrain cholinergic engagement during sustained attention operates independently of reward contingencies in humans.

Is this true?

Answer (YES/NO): NO